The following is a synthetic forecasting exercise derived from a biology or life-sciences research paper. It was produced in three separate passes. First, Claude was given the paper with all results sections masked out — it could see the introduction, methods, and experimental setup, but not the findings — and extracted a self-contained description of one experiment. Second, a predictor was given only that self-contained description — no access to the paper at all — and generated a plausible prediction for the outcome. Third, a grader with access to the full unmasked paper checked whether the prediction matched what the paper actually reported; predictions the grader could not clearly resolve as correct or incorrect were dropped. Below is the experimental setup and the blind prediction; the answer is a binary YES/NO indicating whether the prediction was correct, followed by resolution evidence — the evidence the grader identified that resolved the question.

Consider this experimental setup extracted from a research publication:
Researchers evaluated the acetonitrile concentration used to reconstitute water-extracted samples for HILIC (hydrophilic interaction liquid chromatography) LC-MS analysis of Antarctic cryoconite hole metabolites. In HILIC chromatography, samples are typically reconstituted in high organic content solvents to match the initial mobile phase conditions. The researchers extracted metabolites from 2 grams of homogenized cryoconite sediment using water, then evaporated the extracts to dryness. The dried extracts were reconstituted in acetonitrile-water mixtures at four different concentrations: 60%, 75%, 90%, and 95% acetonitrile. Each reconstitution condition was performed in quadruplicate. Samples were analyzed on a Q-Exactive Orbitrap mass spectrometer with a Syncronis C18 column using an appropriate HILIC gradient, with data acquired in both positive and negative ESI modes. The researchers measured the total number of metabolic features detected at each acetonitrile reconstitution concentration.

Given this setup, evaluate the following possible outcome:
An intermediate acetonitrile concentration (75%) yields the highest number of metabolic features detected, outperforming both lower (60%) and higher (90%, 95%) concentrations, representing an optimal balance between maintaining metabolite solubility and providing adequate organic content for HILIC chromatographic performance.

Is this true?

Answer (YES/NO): YES